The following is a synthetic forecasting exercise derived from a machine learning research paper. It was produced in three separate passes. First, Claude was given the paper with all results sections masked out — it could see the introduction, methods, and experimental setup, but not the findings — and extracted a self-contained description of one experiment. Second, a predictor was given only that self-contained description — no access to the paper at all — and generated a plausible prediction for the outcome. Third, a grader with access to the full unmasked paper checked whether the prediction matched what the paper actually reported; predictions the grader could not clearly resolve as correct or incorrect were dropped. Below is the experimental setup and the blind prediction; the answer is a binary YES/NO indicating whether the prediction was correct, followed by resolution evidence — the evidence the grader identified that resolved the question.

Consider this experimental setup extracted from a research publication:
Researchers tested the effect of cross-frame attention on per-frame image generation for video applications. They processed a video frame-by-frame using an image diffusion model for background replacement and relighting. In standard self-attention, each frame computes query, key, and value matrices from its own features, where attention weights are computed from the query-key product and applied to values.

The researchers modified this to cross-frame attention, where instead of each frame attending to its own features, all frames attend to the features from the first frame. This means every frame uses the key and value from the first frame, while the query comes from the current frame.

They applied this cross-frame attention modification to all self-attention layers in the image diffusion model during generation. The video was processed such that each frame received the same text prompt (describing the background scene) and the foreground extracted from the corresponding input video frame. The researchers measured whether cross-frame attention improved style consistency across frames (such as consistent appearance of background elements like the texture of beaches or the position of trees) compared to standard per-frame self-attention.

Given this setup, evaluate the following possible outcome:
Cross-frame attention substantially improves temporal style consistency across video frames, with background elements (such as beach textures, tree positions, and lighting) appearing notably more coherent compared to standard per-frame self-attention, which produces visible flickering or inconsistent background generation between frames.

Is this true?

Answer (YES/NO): YES